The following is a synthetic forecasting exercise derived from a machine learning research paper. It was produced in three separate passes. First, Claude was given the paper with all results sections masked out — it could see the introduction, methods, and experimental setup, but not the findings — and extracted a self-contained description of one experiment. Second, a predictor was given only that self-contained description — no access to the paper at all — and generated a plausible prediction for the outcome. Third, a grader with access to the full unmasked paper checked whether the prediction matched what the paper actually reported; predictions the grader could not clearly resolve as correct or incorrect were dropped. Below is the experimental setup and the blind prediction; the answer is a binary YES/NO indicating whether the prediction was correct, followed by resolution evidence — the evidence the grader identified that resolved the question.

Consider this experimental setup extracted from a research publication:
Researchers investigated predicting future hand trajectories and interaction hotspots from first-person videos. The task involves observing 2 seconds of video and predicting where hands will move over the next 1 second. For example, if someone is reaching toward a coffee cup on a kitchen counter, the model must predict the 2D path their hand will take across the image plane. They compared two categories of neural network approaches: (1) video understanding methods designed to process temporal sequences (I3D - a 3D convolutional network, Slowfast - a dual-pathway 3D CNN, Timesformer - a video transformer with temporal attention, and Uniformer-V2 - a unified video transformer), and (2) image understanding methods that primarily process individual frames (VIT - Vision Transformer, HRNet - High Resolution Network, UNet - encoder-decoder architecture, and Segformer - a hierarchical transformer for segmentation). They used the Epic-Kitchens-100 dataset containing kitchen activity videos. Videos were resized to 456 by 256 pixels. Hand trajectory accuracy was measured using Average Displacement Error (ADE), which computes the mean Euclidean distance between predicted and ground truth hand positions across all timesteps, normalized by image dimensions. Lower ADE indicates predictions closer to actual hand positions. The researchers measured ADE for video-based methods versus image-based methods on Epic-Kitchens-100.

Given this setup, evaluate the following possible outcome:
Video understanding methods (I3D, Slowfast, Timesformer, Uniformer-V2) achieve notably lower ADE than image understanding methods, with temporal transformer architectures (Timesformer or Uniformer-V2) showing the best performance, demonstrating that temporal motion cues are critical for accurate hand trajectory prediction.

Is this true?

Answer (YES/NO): NO